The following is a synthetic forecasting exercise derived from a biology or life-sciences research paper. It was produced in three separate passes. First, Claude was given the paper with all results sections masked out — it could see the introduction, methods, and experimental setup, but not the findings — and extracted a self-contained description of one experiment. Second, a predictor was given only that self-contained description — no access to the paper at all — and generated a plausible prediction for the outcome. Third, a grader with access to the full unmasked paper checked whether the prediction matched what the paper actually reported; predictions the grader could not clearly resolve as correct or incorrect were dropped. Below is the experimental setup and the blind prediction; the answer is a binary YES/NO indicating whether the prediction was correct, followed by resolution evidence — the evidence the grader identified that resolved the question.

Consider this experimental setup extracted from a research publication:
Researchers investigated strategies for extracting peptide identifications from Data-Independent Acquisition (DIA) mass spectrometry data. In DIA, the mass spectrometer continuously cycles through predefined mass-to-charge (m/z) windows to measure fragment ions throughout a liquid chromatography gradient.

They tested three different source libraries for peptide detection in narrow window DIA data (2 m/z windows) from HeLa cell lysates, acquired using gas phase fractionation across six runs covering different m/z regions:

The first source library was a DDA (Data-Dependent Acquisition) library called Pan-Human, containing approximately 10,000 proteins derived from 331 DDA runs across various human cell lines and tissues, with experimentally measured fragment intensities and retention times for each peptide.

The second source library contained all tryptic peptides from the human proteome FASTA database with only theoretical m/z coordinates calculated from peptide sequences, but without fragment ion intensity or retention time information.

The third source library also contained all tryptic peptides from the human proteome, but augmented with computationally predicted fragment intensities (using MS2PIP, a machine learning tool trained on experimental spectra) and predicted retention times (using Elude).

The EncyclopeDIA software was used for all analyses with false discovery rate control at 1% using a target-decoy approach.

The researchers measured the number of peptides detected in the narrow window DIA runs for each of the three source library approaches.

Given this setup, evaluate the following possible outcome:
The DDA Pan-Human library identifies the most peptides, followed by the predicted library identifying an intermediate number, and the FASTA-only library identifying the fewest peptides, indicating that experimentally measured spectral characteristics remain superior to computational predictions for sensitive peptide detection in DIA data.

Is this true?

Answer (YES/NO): NO